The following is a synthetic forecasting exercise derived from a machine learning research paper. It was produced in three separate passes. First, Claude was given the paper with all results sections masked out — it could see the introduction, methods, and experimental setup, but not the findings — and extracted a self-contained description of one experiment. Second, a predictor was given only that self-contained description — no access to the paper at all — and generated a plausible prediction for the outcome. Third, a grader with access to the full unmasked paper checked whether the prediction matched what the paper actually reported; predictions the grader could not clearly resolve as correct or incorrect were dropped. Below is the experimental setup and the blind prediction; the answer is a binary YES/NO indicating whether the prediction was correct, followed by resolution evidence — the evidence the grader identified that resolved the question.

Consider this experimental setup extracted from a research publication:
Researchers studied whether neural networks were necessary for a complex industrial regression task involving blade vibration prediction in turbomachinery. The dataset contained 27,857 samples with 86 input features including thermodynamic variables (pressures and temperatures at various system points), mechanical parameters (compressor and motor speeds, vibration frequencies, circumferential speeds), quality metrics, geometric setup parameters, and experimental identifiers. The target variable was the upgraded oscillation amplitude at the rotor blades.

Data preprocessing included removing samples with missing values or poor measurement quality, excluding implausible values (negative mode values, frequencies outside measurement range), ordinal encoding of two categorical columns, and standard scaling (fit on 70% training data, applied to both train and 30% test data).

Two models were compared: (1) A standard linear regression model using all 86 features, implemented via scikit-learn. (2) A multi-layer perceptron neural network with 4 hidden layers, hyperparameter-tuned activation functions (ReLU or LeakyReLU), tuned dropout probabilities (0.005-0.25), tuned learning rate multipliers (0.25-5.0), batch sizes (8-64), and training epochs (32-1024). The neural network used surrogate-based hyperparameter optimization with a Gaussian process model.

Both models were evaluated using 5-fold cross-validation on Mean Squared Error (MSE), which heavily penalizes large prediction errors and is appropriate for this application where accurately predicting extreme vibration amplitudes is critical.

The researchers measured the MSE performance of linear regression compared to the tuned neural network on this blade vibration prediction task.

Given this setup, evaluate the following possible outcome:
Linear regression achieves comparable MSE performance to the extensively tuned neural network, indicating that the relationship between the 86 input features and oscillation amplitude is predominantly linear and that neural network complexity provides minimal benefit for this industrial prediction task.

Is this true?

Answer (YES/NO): NO